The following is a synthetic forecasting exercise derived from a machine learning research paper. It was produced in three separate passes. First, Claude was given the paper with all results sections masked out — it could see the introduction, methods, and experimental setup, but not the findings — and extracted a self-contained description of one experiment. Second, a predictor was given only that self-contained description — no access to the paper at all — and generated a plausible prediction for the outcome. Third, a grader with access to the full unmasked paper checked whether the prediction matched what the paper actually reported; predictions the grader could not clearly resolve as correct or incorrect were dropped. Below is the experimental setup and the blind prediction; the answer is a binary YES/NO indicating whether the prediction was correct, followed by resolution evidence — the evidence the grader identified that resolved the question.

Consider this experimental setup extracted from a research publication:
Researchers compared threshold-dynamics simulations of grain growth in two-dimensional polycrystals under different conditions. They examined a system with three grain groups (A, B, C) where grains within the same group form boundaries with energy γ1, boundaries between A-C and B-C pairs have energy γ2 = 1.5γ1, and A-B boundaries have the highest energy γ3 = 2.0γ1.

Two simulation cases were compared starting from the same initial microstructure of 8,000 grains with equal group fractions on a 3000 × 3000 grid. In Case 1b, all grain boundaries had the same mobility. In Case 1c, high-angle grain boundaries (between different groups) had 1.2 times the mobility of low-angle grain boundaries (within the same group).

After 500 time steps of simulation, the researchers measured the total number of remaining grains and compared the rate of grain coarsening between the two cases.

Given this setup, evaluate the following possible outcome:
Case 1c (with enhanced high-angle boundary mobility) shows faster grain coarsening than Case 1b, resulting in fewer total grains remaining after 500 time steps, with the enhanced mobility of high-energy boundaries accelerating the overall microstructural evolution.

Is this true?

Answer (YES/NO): YES